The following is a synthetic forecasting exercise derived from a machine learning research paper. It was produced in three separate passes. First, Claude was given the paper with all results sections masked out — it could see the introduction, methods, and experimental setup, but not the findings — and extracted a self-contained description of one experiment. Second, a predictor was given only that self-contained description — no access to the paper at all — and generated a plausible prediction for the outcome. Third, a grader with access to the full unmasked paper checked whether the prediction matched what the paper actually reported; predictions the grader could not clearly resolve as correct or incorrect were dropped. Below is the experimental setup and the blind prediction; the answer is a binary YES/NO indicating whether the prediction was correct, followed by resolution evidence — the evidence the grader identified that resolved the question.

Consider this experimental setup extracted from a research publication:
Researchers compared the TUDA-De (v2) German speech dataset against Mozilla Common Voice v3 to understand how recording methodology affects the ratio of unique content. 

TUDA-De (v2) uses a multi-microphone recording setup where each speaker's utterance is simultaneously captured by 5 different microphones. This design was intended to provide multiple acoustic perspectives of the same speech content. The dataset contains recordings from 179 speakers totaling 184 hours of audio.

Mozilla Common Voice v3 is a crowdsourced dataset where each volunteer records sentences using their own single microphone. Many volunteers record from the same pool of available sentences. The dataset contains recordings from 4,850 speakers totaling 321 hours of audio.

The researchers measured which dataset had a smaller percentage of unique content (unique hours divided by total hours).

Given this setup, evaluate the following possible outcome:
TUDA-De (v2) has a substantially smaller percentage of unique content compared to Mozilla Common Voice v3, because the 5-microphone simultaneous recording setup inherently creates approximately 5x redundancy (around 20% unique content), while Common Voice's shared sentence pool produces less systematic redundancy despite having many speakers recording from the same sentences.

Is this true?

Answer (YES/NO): NO